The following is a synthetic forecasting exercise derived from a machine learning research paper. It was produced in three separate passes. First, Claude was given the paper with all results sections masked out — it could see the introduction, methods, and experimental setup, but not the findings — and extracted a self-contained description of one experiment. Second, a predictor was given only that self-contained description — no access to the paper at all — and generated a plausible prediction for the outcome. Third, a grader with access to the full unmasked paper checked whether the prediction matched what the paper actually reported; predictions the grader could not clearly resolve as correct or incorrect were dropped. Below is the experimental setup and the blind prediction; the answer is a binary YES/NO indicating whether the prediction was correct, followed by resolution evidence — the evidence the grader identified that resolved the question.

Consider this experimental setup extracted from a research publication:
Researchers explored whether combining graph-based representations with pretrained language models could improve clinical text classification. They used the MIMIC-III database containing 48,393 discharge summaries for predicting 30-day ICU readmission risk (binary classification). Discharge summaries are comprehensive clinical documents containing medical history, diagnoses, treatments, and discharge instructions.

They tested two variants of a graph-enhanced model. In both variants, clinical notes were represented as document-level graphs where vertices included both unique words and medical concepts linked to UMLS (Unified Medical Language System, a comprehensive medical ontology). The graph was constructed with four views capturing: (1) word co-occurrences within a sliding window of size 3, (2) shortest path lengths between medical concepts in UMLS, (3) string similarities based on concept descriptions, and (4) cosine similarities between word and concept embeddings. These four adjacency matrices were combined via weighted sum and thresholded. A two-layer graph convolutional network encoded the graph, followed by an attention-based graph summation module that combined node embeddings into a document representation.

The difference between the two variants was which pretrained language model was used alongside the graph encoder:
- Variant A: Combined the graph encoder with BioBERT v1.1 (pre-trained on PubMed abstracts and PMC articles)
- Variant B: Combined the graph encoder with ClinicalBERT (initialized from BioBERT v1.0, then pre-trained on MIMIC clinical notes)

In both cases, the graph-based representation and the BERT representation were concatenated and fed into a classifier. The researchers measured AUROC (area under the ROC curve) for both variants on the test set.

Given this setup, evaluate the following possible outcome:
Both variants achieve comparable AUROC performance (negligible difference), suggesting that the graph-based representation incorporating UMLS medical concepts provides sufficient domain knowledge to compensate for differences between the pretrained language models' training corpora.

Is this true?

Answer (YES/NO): YES